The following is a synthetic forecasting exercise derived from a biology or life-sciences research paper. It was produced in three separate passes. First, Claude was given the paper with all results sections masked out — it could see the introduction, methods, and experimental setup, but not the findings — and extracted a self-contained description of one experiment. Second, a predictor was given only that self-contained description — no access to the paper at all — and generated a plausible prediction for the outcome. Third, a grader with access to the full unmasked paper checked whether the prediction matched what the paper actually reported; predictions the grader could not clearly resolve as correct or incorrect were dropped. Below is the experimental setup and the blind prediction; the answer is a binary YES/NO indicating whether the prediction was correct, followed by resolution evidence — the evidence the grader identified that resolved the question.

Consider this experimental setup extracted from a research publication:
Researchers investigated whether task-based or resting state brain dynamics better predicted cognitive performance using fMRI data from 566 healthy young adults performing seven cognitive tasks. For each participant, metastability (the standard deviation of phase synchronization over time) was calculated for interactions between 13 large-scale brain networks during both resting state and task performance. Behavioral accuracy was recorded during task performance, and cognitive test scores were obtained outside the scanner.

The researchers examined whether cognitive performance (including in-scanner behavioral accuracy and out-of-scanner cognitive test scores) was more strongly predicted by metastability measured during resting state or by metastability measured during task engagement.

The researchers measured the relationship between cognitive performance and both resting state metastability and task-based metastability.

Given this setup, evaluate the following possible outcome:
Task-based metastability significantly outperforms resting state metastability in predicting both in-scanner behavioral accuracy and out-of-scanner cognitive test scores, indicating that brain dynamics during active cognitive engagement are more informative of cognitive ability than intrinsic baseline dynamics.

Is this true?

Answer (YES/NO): NO